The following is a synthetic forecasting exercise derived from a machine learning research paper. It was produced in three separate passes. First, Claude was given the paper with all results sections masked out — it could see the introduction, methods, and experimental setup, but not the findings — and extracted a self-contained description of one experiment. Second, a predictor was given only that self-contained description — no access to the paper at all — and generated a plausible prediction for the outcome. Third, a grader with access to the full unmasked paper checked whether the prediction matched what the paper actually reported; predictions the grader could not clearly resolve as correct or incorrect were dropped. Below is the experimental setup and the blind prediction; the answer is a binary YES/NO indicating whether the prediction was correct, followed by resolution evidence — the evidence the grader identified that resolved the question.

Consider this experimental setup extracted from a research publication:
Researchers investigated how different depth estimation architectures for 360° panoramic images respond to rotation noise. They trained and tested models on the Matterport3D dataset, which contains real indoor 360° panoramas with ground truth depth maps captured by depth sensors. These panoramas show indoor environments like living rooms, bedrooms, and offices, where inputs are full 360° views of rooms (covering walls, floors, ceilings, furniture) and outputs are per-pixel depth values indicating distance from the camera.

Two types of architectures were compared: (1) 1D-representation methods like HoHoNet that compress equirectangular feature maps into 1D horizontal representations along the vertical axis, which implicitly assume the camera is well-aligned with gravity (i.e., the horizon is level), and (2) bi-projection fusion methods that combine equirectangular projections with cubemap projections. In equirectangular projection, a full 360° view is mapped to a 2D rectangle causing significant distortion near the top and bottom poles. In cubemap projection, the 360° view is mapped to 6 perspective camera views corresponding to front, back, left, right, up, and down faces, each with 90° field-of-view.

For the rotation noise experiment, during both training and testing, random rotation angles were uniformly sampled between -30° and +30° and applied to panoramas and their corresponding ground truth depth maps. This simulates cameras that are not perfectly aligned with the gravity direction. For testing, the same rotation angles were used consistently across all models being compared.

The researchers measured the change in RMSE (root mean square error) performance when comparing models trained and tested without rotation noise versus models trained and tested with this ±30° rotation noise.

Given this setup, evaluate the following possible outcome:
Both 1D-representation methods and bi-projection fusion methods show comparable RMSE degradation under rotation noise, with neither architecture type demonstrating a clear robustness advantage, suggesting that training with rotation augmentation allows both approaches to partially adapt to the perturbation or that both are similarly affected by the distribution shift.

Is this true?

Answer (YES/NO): NO